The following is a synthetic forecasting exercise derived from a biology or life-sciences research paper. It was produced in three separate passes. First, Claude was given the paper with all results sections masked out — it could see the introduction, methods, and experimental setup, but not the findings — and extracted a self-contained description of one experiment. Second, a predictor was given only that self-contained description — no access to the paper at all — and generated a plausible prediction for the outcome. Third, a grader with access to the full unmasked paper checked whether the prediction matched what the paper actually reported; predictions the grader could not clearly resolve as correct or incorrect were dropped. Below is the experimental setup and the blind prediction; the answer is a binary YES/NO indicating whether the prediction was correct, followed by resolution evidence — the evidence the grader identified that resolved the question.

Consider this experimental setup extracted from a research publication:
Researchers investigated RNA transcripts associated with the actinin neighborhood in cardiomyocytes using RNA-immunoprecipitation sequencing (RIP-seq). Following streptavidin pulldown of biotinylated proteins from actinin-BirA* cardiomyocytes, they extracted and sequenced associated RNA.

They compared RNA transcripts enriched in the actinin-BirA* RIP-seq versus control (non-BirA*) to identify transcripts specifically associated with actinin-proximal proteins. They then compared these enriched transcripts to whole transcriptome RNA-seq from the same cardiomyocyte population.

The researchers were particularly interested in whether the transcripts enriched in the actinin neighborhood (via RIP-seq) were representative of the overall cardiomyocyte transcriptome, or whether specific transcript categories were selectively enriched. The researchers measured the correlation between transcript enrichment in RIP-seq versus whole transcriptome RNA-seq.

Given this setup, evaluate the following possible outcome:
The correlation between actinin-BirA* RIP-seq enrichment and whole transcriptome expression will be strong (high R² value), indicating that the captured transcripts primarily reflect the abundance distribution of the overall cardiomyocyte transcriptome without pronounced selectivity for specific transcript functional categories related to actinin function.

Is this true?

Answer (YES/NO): NO